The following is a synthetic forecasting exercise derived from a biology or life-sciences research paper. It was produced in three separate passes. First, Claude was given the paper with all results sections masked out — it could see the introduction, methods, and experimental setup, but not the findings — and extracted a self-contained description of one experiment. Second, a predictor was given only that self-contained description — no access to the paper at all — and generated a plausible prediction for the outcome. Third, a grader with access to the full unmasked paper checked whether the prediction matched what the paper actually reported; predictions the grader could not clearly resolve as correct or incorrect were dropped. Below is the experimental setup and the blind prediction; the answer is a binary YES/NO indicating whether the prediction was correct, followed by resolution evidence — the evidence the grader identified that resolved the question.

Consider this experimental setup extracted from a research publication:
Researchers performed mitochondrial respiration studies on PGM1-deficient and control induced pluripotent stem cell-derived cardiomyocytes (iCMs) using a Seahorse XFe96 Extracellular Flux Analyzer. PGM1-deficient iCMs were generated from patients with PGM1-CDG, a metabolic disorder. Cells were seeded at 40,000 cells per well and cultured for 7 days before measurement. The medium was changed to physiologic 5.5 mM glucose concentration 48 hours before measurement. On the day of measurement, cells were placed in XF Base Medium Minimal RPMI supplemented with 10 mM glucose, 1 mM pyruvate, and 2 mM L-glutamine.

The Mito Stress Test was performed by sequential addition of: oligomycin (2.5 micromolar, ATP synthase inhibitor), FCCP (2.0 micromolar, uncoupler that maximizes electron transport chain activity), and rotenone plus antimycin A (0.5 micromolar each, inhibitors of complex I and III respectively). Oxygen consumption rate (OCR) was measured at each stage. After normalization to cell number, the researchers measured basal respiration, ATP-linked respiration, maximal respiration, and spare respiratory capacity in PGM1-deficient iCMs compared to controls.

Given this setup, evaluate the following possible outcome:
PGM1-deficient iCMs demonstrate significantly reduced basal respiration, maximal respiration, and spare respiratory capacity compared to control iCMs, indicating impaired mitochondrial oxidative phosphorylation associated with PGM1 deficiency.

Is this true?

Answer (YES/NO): YES